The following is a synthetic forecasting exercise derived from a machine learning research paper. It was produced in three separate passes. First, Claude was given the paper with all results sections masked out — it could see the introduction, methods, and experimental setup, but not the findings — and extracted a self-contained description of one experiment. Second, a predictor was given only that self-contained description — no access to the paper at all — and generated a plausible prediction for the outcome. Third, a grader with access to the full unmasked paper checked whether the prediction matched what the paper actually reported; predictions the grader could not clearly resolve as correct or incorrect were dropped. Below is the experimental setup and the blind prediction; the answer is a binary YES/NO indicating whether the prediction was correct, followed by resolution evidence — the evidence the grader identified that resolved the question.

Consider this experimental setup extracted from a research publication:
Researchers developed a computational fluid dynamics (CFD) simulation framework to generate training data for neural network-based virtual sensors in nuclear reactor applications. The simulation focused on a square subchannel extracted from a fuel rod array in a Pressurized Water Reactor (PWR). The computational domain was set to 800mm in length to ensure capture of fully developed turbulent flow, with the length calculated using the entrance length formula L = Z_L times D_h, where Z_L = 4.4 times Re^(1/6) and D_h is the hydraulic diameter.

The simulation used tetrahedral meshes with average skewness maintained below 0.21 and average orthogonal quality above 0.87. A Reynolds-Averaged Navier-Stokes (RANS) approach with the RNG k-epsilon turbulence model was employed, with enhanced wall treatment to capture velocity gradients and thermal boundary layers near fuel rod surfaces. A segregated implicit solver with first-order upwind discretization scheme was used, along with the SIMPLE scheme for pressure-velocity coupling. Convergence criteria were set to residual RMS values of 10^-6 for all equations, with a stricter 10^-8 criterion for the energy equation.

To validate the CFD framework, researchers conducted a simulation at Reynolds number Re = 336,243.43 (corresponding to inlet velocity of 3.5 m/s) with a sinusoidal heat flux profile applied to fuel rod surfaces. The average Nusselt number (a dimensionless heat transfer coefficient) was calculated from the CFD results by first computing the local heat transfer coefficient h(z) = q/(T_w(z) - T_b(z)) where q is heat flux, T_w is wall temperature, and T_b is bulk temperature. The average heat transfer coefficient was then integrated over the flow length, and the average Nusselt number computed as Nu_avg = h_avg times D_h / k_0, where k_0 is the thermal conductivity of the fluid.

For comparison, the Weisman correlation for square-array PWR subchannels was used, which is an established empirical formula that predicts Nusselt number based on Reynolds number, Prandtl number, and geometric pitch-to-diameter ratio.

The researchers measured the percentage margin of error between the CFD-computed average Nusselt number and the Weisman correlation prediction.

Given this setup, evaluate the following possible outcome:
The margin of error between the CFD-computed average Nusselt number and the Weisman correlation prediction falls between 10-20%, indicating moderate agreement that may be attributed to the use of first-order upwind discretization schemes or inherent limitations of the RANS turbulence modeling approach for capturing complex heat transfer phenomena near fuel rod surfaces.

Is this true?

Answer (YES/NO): NO